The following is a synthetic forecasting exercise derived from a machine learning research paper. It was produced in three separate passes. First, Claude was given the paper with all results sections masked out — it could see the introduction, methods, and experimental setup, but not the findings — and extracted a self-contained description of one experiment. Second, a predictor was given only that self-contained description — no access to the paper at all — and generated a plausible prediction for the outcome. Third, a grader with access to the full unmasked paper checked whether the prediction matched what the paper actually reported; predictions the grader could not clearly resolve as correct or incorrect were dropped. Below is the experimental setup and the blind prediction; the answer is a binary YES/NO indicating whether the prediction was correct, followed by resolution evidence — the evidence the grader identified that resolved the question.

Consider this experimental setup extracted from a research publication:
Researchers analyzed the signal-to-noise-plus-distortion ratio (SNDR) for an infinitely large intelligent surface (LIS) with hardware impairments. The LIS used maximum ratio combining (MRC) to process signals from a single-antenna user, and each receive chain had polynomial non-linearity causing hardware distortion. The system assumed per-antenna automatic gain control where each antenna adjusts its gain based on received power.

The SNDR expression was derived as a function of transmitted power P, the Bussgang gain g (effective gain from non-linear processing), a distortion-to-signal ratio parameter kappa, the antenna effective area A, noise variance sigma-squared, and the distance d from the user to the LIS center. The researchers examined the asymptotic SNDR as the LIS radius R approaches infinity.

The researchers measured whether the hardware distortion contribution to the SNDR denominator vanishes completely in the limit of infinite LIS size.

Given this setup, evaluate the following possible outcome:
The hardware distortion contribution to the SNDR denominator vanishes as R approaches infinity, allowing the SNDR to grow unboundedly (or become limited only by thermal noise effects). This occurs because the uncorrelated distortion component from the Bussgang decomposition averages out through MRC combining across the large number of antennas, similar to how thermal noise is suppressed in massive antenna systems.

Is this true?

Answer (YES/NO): NO